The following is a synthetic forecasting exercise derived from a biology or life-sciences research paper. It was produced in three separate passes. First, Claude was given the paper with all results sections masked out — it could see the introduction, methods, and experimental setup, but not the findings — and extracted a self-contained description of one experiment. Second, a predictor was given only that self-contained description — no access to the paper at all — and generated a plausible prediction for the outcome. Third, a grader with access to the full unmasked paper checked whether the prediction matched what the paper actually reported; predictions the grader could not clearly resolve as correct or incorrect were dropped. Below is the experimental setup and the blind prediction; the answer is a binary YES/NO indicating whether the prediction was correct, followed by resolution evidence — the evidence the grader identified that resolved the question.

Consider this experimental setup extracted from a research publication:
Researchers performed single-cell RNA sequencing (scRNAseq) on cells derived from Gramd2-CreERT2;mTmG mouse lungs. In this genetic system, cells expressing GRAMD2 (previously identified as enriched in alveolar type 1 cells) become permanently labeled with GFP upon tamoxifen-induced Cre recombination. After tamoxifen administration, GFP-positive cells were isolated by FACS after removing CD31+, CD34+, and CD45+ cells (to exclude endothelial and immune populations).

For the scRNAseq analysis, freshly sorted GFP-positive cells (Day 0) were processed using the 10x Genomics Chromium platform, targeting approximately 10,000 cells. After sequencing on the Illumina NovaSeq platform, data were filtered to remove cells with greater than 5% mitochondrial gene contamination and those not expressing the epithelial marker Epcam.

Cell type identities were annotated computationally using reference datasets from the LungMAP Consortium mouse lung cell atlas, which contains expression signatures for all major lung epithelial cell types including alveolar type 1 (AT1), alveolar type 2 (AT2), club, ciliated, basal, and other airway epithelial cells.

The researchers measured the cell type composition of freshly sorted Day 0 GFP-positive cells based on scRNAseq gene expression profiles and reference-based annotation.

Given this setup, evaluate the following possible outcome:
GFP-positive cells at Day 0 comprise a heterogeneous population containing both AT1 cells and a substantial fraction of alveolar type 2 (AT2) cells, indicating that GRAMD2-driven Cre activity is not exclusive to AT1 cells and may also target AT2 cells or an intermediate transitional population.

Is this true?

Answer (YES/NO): NO